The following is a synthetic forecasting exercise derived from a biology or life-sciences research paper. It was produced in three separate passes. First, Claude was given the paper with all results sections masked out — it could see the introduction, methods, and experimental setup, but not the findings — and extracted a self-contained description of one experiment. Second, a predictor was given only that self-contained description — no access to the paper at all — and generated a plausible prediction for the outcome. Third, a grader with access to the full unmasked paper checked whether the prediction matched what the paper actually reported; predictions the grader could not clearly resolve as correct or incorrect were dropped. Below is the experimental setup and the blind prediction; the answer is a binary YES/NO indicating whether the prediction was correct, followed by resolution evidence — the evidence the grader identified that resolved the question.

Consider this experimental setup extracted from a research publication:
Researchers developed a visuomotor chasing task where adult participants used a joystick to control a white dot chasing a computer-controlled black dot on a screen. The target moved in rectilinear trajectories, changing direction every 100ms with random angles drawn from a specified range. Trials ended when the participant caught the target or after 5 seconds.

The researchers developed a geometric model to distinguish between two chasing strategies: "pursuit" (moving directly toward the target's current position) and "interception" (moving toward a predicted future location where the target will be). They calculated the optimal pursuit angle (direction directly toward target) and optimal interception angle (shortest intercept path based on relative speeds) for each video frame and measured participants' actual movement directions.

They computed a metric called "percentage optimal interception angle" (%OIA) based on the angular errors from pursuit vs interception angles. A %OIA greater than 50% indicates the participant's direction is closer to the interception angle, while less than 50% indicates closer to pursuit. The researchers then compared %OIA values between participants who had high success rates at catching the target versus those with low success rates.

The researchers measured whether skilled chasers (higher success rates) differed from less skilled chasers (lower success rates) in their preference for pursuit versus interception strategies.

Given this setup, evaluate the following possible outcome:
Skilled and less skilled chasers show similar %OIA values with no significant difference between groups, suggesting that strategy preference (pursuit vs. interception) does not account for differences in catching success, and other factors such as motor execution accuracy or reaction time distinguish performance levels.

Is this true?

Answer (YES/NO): NO